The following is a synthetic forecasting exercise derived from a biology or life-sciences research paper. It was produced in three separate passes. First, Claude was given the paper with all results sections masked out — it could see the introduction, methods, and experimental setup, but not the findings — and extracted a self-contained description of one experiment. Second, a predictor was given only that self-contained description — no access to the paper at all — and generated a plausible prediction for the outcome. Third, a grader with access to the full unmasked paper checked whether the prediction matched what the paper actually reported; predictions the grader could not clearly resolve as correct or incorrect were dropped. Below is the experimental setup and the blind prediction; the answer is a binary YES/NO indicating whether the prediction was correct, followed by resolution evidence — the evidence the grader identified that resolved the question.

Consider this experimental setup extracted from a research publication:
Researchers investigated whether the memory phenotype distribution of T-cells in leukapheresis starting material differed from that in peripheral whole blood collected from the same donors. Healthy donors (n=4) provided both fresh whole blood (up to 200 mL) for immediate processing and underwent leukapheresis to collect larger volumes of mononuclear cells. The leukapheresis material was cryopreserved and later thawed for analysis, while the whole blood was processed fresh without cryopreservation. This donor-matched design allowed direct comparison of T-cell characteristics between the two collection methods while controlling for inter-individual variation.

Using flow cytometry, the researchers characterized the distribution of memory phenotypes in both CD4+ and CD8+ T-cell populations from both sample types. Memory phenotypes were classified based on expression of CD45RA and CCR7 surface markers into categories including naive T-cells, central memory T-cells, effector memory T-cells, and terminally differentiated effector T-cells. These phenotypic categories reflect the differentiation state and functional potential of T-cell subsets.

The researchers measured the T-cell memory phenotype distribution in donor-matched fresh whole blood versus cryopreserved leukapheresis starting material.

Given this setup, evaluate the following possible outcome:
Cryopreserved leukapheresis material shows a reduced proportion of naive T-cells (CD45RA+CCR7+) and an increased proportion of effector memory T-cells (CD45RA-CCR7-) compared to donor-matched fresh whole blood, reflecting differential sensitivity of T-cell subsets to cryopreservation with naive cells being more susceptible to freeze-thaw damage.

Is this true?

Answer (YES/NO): NO